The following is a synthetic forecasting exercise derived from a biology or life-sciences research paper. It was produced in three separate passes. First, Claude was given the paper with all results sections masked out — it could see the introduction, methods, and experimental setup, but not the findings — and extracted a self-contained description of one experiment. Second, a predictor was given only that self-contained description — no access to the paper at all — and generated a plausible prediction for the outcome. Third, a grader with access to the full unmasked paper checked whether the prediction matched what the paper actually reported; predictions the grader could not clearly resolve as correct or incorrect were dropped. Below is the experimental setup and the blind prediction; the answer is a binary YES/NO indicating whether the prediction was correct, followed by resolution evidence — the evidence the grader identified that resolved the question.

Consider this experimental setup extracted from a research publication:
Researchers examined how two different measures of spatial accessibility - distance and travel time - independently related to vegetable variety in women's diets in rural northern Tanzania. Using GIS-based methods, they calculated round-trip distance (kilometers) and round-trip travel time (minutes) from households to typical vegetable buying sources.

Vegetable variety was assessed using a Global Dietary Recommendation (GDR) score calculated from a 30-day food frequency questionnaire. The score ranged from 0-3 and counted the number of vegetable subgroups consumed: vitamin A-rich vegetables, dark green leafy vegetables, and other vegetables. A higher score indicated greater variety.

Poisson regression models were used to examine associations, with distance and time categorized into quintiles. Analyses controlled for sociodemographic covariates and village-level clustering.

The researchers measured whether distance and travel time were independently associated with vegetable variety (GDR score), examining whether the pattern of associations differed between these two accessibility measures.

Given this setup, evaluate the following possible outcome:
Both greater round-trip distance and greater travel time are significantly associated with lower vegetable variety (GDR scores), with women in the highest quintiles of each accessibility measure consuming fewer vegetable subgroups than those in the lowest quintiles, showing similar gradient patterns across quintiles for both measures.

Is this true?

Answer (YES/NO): NO